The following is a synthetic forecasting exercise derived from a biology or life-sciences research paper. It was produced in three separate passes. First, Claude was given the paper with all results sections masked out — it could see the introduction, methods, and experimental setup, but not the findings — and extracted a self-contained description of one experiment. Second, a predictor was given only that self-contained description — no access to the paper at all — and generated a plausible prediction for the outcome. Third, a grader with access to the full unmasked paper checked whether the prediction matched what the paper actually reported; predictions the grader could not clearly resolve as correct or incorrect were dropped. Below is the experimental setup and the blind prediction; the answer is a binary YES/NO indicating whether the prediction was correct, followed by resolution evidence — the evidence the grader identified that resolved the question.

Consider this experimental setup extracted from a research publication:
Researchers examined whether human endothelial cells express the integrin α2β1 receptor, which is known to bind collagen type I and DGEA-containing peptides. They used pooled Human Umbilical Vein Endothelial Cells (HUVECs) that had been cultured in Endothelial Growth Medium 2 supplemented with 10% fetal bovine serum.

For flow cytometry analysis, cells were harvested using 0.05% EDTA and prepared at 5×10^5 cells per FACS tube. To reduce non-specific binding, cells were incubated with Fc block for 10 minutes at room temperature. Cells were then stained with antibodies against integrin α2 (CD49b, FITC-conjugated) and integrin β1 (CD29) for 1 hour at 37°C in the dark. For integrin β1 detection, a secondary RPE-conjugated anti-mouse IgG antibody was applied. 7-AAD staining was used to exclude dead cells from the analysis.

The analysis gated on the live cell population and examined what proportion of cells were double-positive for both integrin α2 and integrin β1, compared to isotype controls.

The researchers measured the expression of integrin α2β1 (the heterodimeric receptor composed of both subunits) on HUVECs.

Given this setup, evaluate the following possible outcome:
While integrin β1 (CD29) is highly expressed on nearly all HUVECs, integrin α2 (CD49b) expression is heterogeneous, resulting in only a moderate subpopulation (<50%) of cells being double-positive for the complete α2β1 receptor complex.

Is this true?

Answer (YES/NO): NO